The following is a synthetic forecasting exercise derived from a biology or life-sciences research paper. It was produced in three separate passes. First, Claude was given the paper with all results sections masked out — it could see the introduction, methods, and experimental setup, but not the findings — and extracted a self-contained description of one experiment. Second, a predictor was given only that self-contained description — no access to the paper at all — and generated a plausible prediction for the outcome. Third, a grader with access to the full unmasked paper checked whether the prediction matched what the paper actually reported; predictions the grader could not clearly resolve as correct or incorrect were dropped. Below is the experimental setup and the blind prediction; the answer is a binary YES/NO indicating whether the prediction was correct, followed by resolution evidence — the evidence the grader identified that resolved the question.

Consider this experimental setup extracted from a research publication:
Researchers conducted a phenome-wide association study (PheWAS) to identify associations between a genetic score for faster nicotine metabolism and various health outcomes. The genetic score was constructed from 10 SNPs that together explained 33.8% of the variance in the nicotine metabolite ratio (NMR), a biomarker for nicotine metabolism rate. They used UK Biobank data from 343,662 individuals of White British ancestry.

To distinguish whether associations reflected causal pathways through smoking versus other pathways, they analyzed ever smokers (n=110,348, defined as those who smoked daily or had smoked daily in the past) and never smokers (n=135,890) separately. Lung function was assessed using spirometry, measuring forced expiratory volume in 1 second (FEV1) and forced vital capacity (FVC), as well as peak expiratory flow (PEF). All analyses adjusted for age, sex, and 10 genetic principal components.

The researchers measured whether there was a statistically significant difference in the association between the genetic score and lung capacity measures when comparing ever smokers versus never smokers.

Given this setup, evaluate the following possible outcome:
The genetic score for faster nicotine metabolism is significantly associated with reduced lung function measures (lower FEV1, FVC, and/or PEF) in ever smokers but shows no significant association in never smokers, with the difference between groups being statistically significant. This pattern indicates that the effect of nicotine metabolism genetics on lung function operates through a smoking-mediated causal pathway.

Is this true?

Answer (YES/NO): YES